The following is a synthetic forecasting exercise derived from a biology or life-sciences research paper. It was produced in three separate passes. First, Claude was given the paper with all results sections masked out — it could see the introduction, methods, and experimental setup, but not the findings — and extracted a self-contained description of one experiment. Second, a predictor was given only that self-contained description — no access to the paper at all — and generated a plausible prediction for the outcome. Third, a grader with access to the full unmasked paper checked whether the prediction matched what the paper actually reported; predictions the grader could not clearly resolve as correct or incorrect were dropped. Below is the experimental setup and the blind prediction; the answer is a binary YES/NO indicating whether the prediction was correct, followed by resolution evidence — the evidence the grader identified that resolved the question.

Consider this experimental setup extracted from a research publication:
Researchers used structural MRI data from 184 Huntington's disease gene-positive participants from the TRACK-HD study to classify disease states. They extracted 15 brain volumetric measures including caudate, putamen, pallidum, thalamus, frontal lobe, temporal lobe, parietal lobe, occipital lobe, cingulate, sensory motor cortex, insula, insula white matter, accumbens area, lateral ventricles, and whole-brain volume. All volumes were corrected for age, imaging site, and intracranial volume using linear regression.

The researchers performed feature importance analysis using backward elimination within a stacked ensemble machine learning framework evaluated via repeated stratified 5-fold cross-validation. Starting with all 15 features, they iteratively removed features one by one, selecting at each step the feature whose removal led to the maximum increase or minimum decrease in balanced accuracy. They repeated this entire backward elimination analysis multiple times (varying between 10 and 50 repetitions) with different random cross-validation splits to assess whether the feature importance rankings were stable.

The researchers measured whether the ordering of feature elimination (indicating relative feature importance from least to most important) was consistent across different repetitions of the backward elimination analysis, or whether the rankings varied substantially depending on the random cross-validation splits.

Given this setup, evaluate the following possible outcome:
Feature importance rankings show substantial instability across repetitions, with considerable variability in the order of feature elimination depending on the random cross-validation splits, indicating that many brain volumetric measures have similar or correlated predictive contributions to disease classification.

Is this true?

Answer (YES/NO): YES